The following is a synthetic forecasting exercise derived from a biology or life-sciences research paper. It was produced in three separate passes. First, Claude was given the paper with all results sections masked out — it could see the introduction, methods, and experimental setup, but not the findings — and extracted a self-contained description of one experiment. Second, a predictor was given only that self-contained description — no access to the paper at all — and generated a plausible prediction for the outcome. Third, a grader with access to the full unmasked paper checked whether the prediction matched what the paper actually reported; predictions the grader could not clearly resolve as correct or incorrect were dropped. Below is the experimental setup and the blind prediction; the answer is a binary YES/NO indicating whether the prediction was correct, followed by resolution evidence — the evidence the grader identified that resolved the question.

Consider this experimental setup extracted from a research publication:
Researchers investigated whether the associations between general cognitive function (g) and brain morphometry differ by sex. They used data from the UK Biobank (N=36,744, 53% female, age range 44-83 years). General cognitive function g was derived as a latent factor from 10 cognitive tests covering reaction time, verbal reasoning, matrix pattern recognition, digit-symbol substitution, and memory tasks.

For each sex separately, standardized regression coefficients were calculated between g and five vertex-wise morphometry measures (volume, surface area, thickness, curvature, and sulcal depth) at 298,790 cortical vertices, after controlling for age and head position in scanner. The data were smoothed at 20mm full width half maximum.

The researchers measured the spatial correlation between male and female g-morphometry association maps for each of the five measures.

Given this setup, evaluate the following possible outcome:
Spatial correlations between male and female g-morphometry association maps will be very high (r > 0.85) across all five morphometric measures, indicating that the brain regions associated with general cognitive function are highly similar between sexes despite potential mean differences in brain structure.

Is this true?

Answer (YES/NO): NO